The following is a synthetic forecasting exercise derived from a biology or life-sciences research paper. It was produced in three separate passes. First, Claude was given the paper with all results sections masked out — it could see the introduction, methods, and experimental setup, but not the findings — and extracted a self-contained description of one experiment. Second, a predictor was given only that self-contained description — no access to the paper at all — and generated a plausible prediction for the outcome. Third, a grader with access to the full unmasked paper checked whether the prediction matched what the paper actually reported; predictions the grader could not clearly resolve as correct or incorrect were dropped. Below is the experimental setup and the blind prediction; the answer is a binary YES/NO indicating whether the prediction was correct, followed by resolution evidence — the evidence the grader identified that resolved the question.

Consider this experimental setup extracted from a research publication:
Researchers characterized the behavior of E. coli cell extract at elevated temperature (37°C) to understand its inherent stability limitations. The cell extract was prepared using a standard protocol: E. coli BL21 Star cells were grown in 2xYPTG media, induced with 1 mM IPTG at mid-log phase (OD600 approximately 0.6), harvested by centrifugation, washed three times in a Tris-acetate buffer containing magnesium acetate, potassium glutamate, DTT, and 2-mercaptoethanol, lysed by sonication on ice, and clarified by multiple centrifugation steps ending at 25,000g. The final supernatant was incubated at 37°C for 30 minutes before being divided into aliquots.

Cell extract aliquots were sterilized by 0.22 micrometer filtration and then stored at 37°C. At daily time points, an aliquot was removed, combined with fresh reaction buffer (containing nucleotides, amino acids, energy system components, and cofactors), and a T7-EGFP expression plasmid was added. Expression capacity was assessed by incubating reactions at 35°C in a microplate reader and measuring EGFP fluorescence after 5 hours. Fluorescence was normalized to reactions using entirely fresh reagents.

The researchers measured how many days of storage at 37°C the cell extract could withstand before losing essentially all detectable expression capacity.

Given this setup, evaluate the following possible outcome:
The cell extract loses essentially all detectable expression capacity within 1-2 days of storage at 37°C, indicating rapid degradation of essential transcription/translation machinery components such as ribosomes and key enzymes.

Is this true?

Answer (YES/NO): YES